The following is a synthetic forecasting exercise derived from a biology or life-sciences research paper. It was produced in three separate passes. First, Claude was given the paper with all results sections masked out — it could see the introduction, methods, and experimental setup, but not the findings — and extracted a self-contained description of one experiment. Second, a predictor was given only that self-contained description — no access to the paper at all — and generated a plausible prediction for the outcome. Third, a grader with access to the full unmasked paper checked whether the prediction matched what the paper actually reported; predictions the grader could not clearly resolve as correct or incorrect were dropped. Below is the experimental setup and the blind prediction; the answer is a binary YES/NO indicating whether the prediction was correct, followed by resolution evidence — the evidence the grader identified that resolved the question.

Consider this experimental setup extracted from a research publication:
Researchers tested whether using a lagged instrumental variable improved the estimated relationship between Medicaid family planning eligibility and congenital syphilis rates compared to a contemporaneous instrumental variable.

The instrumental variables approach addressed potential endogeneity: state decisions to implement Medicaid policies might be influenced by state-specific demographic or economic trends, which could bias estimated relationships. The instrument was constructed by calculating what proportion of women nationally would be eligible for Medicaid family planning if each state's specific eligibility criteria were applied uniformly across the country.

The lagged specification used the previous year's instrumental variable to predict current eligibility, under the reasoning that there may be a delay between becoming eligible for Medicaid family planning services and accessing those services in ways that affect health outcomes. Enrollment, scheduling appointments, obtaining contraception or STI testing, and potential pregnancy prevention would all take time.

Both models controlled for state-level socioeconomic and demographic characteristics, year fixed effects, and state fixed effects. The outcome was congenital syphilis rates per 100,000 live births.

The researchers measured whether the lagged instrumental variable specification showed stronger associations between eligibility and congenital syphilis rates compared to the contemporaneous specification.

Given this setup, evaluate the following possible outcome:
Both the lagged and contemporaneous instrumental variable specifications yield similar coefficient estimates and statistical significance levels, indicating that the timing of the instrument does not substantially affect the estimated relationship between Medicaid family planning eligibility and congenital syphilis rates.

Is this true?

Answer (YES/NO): NO